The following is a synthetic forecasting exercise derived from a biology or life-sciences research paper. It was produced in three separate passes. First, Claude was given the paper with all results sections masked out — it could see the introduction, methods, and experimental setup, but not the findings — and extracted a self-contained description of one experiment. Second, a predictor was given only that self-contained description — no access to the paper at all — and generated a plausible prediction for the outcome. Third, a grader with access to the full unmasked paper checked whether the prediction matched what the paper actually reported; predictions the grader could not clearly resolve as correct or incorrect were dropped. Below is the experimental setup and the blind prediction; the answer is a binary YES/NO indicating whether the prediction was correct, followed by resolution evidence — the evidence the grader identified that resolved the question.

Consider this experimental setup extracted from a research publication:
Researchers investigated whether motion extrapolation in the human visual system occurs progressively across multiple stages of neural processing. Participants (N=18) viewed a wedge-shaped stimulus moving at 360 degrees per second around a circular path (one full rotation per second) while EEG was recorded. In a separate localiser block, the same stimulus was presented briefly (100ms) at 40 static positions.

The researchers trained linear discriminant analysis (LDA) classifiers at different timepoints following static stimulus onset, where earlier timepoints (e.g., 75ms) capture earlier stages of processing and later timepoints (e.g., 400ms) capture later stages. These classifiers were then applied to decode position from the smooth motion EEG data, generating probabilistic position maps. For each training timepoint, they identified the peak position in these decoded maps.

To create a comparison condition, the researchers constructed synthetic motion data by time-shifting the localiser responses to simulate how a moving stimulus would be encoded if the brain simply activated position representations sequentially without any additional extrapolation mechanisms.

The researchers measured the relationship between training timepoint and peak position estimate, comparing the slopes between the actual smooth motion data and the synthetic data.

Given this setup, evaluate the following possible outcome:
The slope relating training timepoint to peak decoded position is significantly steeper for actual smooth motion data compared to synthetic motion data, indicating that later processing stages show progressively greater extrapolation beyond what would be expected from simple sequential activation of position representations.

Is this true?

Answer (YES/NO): YES